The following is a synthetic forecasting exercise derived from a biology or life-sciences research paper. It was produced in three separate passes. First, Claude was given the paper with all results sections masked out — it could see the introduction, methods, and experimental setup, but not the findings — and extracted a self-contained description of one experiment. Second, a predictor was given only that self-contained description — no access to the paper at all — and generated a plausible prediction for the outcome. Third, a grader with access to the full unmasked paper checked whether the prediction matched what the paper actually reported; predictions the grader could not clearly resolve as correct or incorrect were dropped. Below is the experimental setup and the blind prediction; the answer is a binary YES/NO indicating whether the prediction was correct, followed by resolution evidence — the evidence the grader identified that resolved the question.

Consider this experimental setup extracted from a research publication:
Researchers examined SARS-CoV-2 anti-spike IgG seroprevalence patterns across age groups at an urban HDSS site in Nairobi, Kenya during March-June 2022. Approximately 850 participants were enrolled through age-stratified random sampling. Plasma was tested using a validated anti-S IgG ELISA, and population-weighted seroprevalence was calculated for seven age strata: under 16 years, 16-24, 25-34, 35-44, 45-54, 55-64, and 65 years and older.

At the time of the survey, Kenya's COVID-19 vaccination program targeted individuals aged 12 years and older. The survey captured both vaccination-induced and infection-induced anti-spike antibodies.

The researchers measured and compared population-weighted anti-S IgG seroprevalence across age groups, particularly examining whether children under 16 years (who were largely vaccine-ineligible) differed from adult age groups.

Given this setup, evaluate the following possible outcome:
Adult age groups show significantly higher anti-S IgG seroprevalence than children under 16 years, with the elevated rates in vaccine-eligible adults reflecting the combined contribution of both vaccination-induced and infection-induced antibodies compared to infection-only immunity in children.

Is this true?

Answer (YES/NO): YES